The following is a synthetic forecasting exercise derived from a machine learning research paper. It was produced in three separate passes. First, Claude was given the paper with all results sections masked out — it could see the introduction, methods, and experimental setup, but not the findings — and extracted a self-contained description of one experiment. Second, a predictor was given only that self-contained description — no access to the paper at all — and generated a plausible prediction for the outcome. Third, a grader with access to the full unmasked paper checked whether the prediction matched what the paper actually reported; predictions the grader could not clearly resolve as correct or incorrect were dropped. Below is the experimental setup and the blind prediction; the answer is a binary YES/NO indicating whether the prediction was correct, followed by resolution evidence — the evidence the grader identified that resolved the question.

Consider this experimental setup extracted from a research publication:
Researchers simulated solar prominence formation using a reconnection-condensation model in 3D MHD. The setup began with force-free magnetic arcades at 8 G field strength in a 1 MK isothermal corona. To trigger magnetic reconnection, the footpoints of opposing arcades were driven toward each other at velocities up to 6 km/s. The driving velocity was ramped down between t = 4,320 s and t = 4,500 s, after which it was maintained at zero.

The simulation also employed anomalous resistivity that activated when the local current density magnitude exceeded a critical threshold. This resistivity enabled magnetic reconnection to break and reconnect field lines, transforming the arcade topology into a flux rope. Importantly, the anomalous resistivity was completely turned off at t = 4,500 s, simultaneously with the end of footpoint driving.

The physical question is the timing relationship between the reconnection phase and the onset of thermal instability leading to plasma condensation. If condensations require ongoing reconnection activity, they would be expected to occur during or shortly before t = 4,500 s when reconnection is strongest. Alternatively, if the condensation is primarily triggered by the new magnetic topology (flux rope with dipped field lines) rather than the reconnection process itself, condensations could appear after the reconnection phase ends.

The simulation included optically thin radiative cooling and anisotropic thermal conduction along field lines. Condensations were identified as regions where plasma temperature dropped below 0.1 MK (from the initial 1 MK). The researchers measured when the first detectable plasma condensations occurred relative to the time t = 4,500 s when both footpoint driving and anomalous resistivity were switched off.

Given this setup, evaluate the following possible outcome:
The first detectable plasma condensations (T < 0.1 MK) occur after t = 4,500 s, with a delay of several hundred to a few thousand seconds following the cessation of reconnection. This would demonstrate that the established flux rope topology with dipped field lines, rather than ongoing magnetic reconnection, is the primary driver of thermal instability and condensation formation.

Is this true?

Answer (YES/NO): NO